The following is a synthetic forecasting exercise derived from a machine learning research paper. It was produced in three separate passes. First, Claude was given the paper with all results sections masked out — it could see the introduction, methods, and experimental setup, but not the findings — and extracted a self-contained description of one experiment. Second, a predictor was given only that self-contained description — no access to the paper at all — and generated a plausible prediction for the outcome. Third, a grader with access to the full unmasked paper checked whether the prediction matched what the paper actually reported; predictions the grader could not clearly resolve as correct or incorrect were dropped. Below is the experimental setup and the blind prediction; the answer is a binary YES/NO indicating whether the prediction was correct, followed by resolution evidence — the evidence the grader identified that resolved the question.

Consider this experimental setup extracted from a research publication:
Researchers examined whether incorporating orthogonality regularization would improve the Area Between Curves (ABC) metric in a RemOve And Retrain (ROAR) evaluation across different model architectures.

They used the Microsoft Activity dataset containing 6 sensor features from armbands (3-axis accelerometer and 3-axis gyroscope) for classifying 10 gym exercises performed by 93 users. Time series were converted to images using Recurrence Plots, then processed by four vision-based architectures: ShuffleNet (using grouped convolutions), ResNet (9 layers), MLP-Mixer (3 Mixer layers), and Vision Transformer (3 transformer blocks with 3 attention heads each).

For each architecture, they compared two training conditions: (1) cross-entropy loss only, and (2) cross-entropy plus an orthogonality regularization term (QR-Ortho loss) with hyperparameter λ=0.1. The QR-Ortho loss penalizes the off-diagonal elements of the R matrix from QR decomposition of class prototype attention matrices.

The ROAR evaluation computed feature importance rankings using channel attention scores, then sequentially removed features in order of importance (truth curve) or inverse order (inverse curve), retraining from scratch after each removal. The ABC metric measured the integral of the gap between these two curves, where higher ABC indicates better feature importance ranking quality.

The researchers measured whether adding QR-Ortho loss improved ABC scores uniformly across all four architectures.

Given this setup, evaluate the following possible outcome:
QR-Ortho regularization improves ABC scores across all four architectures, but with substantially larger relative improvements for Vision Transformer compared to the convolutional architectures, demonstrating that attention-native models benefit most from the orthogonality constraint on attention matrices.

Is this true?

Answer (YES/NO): NO